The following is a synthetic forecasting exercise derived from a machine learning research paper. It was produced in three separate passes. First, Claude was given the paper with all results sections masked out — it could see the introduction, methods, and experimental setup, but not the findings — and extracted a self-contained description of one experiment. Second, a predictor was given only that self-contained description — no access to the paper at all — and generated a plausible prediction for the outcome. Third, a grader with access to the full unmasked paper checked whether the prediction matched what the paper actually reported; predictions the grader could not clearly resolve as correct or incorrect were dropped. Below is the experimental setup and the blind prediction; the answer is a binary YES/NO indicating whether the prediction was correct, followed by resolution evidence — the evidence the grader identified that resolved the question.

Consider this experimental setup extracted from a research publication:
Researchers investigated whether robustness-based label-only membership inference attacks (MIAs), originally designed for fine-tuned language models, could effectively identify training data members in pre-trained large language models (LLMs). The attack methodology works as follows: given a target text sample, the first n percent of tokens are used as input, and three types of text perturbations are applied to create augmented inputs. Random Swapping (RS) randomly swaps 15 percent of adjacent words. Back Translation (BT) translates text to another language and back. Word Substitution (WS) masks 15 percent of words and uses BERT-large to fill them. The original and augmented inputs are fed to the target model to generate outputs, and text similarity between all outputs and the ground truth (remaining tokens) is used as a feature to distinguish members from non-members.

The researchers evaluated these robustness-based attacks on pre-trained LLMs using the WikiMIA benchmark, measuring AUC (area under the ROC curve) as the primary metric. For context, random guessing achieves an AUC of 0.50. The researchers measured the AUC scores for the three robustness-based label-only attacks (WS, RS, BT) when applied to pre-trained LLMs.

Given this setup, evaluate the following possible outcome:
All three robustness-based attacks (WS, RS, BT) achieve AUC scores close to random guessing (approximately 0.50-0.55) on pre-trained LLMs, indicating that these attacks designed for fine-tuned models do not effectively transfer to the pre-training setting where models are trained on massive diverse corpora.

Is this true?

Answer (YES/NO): YES